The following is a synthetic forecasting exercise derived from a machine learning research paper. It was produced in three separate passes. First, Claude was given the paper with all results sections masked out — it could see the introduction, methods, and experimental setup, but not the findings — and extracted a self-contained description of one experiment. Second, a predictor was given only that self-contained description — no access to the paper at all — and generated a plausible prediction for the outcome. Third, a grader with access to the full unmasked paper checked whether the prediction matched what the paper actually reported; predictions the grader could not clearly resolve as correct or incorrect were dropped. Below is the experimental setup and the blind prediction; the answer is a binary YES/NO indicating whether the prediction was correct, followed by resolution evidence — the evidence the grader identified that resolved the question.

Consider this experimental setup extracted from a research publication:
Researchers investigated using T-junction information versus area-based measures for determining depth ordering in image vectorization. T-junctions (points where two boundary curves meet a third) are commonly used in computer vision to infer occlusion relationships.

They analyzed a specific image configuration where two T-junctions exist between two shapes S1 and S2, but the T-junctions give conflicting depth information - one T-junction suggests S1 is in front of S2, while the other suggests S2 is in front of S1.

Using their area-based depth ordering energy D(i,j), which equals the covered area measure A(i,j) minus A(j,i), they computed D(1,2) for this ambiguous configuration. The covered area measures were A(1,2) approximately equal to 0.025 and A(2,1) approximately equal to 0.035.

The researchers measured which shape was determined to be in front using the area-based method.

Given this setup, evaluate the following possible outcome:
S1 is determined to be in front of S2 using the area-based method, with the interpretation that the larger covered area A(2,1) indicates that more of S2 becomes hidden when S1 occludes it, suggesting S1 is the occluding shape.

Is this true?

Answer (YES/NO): NO